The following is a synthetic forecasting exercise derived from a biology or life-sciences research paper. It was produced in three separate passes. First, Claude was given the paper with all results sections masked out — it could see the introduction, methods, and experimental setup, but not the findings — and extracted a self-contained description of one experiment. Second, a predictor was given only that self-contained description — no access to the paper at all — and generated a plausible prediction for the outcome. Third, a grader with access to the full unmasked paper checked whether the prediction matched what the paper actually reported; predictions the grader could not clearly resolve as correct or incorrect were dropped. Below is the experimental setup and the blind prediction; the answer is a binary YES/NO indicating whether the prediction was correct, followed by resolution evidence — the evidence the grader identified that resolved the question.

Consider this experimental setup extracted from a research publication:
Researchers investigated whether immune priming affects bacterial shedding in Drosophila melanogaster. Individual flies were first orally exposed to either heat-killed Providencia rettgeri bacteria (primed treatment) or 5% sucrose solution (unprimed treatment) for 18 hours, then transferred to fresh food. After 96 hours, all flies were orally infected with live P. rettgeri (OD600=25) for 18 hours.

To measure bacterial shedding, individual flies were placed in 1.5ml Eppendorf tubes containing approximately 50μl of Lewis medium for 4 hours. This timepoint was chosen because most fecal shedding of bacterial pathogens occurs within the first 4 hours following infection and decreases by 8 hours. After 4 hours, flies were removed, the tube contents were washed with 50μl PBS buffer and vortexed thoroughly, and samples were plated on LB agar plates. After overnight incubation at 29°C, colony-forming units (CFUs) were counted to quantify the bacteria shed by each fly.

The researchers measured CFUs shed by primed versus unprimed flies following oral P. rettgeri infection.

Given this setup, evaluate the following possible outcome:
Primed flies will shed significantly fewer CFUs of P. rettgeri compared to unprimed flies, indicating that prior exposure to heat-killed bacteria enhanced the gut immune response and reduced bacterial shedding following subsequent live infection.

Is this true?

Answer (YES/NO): NO